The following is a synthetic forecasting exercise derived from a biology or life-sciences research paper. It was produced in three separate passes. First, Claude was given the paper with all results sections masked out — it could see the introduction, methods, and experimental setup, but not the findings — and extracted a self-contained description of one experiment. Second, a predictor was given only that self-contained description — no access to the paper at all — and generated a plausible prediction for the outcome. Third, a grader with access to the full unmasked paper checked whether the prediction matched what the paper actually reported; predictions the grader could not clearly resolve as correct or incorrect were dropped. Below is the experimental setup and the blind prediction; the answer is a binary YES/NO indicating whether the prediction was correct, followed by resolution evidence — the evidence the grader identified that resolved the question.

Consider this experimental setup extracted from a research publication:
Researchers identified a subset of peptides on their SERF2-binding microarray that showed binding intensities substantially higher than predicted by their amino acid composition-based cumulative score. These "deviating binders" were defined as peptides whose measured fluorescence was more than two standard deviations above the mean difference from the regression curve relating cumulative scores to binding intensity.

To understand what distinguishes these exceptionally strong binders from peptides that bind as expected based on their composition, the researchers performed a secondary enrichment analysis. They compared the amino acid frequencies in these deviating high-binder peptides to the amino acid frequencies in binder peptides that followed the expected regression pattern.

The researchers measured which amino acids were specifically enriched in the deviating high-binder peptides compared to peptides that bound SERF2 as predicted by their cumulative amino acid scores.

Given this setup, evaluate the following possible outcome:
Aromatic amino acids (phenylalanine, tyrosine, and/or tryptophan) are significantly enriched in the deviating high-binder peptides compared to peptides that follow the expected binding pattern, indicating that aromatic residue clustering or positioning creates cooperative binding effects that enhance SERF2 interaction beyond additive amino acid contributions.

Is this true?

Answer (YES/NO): YES